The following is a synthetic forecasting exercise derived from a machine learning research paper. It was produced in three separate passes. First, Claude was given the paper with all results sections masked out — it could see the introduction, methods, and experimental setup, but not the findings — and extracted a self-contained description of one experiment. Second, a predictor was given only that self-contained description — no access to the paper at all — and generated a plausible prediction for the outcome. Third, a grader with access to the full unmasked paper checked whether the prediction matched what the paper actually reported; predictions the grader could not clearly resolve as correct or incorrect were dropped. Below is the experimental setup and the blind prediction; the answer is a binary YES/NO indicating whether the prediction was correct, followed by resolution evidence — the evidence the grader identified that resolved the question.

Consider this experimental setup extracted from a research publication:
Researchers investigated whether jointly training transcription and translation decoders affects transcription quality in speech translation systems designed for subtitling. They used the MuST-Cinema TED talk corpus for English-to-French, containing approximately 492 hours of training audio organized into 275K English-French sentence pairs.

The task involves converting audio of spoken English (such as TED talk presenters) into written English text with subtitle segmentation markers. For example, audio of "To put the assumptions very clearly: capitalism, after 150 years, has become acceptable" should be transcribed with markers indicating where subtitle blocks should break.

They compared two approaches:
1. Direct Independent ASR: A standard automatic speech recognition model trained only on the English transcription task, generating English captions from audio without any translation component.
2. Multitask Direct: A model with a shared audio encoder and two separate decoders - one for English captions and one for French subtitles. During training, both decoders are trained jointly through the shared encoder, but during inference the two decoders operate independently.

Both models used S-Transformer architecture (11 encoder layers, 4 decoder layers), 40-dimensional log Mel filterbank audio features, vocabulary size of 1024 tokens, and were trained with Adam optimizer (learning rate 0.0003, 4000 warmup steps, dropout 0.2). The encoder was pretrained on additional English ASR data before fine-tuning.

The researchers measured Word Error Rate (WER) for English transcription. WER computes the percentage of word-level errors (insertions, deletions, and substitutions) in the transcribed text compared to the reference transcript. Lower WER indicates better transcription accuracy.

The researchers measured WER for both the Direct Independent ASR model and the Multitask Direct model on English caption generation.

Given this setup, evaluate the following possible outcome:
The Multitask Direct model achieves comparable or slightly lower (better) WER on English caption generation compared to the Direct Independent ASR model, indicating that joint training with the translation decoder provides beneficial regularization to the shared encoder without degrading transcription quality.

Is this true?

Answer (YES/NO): YES